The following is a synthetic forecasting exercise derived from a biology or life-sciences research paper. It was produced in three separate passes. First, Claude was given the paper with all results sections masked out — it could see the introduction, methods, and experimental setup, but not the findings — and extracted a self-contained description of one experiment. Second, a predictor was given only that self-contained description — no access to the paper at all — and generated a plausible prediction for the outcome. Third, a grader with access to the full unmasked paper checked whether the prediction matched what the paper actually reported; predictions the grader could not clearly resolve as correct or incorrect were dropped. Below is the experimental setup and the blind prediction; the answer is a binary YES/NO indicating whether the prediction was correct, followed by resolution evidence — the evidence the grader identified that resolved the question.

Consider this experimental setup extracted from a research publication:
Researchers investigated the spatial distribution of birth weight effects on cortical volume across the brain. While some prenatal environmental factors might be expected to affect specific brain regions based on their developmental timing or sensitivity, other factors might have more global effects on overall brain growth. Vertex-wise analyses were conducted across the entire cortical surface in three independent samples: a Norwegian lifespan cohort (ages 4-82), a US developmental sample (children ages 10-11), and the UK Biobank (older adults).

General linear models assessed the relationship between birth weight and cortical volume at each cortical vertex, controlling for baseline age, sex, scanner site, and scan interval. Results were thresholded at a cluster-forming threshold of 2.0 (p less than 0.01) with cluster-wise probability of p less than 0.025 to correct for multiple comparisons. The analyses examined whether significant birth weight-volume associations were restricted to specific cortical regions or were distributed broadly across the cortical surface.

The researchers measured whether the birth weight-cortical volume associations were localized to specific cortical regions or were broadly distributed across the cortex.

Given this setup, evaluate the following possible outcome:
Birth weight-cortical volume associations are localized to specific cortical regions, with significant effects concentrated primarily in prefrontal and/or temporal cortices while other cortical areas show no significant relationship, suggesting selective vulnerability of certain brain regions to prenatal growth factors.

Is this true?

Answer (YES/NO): NO